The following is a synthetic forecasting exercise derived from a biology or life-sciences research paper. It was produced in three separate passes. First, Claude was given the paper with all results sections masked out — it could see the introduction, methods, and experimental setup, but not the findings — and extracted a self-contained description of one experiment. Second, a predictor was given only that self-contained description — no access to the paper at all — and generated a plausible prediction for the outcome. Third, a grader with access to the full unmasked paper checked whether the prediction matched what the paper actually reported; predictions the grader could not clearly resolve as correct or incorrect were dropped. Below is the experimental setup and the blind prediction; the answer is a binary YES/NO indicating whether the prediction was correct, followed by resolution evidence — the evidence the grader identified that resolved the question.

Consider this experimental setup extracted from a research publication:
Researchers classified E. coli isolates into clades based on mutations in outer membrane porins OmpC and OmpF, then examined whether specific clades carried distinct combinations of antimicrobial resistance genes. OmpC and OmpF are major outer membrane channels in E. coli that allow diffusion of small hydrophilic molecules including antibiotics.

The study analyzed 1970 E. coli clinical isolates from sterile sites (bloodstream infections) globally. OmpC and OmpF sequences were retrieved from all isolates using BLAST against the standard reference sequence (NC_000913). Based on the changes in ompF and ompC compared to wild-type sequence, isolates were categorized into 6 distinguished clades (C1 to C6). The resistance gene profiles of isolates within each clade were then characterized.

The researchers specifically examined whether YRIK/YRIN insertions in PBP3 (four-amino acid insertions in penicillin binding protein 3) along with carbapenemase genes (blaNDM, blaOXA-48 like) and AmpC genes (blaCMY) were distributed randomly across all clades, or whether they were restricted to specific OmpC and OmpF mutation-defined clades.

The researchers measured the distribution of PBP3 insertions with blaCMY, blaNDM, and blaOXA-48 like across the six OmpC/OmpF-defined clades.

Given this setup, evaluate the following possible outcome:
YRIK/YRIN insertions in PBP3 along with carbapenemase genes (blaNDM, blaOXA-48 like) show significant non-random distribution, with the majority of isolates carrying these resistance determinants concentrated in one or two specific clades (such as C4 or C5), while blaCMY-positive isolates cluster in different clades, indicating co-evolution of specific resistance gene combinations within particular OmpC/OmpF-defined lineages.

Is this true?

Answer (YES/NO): NO